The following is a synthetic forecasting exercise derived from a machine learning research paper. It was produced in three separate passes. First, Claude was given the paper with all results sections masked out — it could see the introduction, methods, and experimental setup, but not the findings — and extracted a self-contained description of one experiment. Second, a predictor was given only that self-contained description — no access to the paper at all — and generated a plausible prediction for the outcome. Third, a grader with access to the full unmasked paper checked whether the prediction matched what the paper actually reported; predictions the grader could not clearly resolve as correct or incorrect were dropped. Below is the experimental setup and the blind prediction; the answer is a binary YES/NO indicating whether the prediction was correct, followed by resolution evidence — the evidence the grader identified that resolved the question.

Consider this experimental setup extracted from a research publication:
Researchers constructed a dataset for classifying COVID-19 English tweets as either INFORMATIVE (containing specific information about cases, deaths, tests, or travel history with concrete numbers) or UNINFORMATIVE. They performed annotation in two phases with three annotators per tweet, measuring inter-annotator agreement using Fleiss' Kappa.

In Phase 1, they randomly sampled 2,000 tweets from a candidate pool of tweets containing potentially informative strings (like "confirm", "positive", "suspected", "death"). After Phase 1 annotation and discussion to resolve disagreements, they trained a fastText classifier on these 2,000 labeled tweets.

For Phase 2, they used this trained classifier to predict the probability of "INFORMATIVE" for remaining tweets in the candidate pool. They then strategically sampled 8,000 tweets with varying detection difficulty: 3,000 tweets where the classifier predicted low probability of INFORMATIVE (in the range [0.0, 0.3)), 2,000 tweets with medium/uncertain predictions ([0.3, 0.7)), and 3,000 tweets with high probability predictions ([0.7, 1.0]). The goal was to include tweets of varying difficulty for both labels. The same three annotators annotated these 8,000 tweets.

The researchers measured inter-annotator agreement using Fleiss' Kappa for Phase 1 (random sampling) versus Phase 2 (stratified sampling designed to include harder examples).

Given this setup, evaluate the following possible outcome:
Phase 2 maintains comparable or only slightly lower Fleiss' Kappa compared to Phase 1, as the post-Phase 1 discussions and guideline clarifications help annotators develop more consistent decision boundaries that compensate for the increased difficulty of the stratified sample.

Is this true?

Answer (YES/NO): NO